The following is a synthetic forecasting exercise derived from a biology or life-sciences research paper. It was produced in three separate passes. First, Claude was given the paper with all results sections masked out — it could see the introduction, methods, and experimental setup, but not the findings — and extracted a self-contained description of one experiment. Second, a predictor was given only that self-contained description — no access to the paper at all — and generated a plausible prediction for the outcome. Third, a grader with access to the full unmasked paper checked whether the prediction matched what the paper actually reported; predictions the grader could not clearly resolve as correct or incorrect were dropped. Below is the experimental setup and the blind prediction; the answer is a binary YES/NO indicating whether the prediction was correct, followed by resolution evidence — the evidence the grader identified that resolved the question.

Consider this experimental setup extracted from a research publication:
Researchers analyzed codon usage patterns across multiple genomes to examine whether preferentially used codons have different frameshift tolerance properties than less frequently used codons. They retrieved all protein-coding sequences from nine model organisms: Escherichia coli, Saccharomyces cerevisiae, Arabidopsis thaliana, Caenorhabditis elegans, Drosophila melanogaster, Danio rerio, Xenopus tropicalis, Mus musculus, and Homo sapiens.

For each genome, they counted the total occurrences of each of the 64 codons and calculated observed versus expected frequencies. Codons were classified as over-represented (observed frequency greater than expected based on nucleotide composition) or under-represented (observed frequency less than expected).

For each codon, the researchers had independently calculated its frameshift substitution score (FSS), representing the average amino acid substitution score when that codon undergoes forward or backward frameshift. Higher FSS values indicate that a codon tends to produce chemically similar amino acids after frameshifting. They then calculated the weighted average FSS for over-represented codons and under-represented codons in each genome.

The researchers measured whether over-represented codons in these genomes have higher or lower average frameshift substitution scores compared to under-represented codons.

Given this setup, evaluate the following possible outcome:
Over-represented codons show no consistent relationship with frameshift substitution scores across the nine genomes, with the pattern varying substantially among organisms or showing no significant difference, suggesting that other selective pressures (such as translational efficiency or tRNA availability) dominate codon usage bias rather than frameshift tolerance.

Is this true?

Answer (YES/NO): YES